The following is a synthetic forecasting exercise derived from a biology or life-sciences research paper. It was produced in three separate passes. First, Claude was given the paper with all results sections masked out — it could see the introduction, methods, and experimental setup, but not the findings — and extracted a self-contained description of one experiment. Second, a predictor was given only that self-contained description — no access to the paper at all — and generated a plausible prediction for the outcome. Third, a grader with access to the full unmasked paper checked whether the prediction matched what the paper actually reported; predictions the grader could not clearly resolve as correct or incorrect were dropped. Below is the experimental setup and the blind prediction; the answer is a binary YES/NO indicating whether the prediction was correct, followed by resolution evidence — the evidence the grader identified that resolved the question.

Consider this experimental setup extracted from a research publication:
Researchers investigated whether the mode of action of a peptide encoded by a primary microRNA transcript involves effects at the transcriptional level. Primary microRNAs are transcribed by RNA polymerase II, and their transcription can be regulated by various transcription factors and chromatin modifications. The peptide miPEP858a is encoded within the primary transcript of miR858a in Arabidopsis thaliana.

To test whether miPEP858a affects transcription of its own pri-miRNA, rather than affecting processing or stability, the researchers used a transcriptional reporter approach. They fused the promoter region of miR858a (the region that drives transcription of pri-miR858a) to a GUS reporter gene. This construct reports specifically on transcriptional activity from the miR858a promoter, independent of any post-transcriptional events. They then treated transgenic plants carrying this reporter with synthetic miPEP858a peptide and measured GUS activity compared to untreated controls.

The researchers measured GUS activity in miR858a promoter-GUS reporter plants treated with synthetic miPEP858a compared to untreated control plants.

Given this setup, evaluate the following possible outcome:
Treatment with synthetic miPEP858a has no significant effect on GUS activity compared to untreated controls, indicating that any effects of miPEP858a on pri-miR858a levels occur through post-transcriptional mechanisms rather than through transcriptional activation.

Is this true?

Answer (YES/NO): NO